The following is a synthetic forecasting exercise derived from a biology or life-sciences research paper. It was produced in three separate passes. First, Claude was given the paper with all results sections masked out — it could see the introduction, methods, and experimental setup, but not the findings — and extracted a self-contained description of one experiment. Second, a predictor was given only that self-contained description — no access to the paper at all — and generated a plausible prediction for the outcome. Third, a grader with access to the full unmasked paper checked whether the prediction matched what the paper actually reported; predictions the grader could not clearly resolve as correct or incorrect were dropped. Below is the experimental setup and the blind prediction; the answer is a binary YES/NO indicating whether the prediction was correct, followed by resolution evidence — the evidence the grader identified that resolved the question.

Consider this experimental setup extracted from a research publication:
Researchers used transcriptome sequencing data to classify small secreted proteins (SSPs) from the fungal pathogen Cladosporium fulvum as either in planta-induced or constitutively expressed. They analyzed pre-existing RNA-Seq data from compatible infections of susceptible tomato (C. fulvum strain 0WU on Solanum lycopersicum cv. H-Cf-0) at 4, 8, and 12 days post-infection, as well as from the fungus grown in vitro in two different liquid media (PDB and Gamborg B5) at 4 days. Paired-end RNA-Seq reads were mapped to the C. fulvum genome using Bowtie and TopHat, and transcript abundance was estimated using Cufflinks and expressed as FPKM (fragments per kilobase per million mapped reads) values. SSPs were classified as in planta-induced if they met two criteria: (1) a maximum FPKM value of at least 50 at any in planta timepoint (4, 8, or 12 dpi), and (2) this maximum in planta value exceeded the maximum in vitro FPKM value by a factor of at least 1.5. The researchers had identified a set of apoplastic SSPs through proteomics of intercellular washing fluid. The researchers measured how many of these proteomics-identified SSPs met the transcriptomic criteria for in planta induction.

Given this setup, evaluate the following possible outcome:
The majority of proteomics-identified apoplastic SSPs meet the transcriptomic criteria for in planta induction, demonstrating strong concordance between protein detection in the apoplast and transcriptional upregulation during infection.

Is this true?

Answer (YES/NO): YES